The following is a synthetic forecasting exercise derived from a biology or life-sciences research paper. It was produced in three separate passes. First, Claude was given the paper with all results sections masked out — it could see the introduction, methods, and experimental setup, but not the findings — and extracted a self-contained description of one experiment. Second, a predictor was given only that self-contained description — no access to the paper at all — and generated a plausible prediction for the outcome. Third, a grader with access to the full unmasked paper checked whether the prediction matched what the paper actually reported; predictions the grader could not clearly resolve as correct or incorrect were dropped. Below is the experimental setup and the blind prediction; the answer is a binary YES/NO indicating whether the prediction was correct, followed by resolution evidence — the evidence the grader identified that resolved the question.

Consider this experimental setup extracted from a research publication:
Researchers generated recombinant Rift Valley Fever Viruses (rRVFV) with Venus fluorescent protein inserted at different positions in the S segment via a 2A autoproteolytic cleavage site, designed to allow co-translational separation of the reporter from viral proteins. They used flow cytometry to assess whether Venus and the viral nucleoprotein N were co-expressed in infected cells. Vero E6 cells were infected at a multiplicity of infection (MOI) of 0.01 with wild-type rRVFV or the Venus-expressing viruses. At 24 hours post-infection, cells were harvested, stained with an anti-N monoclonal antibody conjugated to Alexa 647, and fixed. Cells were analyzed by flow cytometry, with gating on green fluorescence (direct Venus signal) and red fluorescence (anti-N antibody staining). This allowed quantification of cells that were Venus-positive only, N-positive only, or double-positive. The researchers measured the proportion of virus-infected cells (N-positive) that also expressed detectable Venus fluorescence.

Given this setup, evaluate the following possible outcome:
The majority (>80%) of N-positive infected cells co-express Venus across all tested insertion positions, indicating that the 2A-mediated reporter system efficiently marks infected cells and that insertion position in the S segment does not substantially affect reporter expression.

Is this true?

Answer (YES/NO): YES